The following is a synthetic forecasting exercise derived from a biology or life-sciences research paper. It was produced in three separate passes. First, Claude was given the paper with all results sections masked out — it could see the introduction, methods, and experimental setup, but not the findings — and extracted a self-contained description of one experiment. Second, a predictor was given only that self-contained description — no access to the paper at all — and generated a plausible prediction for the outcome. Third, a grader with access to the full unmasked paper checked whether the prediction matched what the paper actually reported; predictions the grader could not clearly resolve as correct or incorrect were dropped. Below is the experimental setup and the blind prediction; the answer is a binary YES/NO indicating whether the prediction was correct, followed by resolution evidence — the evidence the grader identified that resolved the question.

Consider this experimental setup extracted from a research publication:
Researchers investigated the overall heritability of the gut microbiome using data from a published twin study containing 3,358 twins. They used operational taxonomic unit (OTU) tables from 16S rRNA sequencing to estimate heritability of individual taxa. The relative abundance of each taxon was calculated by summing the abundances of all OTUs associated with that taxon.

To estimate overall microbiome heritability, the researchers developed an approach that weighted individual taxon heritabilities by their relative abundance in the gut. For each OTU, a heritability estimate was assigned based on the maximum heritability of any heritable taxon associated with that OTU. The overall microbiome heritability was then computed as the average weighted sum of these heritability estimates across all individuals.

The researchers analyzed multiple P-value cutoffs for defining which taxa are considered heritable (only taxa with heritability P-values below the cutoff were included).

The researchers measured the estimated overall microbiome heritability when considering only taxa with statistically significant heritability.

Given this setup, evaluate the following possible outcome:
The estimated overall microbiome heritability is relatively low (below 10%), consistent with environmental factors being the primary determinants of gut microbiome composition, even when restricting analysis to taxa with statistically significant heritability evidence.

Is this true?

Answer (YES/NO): YES